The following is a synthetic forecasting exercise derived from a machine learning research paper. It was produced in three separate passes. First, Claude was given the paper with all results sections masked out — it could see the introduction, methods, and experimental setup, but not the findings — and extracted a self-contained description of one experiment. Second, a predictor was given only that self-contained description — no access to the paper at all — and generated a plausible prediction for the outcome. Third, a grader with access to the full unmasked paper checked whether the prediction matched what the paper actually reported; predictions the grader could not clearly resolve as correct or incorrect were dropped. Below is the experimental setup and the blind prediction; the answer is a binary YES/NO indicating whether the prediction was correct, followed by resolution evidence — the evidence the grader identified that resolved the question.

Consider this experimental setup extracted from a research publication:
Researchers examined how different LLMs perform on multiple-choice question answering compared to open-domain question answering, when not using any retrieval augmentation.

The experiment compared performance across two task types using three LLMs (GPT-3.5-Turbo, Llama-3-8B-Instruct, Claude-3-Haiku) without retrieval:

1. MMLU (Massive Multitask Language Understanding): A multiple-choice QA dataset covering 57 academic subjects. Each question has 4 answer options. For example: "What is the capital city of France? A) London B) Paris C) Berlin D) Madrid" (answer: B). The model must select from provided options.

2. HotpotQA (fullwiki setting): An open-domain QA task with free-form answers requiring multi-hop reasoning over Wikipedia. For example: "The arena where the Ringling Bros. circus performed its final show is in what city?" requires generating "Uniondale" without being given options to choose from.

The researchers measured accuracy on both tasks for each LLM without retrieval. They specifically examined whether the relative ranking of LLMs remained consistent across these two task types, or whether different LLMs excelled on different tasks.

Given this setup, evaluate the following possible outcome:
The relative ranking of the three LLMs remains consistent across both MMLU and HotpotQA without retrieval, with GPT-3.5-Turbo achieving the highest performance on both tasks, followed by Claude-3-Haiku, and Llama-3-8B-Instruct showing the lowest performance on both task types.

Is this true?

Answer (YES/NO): NO